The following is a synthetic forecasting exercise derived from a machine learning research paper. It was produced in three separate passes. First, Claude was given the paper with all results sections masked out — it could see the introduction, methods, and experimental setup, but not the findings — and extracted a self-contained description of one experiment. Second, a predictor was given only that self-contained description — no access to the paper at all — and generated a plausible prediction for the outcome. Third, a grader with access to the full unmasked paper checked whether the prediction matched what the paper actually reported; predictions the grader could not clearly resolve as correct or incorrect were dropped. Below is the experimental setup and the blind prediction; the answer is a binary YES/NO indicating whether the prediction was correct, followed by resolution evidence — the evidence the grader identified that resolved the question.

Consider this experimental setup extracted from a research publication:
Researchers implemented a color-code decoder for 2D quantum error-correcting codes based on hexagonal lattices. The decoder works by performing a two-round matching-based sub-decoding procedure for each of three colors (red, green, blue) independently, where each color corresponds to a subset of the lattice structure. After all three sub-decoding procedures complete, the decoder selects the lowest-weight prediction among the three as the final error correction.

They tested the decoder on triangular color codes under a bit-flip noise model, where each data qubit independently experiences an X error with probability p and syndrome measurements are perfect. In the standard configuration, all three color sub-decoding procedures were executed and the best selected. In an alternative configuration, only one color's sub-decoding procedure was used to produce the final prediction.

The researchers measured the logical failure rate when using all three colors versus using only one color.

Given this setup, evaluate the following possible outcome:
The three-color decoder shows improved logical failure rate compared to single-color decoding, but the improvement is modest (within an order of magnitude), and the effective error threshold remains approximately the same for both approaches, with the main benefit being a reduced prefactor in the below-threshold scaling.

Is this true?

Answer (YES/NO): NO